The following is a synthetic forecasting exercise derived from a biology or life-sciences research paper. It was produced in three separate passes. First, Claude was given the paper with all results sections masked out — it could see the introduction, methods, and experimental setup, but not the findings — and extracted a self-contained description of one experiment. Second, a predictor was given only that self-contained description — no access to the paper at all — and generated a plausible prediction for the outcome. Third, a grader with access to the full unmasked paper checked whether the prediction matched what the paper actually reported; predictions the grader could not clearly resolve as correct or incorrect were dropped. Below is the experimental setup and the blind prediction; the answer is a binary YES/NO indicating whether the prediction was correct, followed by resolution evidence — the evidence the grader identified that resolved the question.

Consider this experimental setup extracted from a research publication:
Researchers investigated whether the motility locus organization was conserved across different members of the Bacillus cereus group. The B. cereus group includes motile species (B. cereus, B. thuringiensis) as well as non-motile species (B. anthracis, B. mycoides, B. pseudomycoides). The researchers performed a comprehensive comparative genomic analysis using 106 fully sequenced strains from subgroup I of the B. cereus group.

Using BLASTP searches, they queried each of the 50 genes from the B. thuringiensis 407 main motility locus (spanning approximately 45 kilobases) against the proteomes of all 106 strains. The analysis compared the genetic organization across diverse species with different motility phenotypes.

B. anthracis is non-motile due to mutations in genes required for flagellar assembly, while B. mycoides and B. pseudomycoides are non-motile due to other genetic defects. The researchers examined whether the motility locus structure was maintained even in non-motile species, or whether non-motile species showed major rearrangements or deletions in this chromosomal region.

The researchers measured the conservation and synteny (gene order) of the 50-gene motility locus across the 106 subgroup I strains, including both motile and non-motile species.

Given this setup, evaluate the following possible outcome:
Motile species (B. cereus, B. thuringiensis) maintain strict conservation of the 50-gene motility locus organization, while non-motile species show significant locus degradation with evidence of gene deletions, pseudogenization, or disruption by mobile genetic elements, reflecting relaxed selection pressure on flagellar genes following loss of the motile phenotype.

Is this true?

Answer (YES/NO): YES